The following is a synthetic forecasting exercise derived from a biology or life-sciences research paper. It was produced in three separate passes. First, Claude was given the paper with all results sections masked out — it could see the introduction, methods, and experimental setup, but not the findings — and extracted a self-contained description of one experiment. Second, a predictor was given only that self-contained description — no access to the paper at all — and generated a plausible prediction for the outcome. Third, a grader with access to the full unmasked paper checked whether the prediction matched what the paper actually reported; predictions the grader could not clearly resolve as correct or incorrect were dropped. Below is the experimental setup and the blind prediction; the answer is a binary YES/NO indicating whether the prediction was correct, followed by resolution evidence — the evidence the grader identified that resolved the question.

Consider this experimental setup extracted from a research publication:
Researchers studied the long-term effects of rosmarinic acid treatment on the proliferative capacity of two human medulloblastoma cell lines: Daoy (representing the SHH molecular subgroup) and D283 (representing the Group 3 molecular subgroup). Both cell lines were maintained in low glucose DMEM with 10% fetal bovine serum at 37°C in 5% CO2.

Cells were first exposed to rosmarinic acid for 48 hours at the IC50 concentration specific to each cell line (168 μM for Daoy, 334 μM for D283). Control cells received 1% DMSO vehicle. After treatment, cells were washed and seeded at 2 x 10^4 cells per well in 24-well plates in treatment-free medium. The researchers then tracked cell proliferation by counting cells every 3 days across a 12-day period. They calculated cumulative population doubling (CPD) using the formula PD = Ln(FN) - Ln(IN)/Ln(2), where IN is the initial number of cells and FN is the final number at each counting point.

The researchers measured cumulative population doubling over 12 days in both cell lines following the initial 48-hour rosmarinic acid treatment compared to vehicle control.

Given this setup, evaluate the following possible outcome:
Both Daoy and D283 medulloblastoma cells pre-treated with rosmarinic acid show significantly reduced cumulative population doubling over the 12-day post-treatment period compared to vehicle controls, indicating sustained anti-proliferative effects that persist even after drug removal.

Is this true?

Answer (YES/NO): NO